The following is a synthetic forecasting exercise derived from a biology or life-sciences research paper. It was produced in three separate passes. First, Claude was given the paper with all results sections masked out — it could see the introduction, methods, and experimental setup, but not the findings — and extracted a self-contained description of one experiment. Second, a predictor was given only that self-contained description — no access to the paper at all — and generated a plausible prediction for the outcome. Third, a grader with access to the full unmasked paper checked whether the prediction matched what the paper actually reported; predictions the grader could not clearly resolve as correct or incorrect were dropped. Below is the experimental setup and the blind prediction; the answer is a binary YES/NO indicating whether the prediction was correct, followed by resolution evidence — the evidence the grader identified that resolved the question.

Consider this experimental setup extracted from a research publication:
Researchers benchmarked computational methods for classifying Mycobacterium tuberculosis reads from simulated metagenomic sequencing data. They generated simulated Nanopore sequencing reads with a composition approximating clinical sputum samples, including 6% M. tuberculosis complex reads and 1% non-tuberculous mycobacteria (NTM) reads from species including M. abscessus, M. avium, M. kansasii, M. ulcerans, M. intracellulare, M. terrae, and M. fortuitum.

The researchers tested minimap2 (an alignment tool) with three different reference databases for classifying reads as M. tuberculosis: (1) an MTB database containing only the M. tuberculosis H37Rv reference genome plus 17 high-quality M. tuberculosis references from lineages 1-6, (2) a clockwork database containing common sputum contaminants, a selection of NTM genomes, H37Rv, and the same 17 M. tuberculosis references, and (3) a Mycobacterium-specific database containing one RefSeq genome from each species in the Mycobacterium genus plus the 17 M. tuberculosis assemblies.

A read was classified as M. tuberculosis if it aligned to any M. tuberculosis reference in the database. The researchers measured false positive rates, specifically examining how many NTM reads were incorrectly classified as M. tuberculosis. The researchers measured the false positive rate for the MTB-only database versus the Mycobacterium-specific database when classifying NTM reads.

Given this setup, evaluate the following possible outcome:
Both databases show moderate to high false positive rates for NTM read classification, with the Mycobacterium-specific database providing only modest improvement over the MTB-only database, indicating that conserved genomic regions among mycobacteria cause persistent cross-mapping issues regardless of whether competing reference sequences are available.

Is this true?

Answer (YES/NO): NO